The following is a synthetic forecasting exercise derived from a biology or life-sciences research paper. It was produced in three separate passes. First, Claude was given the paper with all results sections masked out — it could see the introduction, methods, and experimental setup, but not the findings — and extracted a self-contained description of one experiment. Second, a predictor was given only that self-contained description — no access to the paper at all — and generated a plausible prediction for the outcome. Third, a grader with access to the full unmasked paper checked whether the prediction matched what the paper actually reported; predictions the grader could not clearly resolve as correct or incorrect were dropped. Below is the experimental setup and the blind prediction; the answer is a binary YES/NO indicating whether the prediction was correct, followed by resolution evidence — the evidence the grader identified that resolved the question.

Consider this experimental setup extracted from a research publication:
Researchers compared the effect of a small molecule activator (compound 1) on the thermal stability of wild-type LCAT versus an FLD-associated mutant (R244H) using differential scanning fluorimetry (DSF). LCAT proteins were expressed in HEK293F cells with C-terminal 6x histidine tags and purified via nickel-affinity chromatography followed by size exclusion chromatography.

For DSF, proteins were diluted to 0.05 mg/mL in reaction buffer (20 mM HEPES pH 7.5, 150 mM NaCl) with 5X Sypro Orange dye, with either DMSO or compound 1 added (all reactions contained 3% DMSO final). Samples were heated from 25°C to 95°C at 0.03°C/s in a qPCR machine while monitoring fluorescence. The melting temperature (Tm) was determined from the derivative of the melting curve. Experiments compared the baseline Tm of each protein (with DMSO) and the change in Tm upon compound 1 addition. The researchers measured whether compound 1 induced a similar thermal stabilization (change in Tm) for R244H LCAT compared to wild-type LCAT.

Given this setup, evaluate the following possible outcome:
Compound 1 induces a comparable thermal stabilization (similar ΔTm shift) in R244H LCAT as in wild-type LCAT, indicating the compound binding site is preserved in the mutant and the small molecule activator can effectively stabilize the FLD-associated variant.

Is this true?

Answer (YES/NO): YES